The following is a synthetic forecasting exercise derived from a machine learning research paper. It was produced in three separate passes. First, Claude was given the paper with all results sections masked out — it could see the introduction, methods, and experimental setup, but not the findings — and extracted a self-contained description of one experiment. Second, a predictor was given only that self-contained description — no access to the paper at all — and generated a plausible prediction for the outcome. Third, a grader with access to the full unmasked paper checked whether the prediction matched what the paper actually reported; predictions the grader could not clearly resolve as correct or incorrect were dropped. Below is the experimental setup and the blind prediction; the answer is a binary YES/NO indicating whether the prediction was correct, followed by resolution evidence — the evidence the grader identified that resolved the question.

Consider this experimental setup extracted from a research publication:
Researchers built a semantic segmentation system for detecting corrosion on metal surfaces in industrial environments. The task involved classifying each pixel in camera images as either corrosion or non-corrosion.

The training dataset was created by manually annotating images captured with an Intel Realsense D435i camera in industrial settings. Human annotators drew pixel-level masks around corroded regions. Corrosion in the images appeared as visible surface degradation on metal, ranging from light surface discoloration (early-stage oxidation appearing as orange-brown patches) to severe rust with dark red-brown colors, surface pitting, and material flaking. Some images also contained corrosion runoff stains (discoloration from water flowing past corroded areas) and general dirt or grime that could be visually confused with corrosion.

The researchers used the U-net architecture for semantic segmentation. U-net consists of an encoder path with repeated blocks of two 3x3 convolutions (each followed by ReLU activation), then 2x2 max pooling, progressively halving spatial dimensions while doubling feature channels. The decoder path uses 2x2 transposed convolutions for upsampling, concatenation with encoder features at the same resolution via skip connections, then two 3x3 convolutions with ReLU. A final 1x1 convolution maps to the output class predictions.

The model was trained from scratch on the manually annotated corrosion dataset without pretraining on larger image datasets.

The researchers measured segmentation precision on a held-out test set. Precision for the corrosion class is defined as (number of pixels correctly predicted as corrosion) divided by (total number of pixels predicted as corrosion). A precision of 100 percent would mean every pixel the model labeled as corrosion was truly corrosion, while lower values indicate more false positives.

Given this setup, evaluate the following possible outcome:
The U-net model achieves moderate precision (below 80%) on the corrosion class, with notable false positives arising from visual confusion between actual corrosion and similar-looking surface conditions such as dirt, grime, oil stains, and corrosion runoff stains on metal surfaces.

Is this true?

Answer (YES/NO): NO